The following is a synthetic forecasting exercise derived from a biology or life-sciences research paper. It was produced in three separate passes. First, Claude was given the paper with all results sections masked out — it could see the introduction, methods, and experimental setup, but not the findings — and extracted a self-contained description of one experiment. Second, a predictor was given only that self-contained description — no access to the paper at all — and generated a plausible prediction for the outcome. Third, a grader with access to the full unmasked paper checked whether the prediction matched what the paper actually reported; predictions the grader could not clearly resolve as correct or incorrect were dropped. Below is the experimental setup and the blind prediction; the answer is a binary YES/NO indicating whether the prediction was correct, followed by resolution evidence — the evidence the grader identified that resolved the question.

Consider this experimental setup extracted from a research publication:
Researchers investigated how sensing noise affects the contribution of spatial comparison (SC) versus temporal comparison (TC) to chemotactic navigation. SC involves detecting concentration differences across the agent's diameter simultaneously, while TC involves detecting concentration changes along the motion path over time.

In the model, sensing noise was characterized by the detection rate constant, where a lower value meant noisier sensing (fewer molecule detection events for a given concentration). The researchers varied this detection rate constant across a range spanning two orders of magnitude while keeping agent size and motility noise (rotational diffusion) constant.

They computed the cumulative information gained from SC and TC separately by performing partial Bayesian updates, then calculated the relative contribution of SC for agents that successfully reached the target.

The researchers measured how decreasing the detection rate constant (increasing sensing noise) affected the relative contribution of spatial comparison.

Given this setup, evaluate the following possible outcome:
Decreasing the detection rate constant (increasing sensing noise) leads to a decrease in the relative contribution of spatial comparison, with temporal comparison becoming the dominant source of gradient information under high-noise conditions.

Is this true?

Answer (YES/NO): YES